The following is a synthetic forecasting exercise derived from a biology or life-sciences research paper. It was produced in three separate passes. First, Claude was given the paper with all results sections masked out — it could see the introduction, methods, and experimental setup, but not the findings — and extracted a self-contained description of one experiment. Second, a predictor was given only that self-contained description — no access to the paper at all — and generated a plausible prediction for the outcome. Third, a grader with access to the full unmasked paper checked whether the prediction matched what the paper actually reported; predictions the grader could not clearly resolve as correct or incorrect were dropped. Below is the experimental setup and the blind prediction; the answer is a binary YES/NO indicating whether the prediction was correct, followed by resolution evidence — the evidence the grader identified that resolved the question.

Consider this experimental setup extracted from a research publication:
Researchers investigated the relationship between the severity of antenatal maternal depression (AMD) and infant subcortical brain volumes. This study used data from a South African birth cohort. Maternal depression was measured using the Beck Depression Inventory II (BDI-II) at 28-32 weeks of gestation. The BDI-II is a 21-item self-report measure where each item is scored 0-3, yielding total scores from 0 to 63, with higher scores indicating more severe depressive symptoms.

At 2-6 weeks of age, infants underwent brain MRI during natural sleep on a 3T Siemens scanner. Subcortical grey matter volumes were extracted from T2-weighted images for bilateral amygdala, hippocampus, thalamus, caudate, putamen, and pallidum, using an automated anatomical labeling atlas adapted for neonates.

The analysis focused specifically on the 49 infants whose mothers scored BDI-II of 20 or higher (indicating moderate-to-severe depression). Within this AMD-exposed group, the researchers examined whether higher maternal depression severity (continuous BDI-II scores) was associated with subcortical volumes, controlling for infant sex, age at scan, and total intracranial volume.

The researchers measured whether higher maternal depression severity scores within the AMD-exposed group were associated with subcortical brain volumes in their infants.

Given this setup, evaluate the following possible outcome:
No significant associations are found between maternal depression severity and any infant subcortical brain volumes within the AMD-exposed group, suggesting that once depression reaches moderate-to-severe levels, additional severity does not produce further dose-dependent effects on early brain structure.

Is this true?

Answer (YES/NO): YES